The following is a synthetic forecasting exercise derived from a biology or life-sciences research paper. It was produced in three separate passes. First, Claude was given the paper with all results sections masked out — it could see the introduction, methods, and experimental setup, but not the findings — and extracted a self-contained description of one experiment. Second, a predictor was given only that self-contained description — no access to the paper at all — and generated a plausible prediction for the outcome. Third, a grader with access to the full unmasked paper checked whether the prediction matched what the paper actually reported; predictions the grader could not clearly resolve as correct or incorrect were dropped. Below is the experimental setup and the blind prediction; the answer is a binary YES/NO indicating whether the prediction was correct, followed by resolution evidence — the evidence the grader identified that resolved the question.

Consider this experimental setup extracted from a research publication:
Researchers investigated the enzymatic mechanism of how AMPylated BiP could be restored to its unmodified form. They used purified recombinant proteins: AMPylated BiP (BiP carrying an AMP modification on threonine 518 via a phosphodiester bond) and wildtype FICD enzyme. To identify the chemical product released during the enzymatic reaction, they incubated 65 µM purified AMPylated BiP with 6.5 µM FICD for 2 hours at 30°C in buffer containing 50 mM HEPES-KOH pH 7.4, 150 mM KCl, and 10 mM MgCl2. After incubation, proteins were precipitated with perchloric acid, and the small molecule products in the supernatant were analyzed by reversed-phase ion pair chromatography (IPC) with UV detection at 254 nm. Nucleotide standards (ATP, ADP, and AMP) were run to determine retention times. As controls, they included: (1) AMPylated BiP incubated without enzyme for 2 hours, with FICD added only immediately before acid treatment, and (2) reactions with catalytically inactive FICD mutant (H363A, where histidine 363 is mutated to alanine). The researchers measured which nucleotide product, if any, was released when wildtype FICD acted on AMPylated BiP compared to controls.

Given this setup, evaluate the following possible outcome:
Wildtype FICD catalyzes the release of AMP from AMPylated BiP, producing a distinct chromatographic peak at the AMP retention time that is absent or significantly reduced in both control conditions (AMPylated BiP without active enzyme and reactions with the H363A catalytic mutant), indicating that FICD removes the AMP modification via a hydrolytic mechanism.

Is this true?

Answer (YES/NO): YES